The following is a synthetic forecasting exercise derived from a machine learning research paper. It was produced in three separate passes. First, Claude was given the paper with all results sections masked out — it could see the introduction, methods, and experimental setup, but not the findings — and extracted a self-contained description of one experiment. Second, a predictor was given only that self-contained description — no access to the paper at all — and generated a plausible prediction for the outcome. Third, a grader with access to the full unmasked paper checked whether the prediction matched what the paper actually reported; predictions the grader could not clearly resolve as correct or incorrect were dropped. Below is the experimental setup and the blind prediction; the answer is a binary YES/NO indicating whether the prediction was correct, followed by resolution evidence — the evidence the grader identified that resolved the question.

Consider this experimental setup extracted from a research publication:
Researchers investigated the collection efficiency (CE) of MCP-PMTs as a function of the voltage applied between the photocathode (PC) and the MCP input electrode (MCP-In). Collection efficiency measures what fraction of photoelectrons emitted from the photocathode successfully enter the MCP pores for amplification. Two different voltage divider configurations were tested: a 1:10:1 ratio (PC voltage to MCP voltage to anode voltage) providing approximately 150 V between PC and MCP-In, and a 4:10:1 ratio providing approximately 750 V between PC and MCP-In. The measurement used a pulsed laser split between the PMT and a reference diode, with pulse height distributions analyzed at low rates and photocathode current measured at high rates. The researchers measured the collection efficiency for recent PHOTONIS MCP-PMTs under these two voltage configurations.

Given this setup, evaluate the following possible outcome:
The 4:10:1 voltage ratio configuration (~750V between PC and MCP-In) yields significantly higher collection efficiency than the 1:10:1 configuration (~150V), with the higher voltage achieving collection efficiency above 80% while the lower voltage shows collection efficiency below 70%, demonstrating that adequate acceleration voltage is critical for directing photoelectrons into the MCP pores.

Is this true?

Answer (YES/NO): NO